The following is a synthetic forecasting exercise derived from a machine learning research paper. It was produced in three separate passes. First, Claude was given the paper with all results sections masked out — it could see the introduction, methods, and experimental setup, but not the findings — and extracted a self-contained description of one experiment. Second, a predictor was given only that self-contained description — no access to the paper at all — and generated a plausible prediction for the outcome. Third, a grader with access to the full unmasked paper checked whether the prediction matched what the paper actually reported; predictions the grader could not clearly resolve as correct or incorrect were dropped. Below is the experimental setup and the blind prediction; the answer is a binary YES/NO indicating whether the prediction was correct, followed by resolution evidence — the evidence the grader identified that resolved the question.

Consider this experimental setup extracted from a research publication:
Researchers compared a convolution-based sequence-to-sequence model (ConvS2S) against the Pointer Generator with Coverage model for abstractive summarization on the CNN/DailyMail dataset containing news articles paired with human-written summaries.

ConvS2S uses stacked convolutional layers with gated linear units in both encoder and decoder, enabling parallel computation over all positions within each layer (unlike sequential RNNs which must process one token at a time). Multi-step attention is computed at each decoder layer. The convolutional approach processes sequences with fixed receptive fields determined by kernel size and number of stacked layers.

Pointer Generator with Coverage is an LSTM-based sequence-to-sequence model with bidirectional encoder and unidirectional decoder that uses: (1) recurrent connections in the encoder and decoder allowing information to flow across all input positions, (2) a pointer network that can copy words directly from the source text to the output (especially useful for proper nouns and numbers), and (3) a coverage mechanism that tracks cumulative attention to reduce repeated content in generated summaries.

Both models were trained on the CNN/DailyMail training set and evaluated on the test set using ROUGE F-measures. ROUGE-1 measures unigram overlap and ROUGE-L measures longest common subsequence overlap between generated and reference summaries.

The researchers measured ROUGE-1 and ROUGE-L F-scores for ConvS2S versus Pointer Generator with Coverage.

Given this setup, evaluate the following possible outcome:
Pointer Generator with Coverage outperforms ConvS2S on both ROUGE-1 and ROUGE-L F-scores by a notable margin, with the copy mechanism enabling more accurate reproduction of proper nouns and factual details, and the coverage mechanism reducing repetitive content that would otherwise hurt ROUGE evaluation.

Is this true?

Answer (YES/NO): NO